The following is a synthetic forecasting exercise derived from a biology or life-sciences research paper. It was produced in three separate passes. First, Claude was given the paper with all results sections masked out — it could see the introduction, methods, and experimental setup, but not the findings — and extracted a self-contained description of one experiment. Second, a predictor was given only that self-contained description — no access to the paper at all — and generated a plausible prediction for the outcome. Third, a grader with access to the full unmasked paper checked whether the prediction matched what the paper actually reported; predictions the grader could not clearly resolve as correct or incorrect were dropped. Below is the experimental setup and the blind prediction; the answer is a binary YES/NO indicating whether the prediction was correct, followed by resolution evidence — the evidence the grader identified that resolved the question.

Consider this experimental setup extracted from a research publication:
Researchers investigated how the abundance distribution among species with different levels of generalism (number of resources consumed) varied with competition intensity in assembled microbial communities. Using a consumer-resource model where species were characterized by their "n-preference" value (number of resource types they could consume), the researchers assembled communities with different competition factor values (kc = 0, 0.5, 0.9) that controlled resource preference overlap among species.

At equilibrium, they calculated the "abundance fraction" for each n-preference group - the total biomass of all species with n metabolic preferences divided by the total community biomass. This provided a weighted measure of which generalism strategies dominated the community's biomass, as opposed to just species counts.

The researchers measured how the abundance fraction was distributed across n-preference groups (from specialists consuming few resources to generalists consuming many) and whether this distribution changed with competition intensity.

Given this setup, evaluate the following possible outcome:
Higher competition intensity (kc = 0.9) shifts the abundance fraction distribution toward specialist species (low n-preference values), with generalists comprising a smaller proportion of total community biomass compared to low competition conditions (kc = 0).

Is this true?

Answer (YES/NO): NO